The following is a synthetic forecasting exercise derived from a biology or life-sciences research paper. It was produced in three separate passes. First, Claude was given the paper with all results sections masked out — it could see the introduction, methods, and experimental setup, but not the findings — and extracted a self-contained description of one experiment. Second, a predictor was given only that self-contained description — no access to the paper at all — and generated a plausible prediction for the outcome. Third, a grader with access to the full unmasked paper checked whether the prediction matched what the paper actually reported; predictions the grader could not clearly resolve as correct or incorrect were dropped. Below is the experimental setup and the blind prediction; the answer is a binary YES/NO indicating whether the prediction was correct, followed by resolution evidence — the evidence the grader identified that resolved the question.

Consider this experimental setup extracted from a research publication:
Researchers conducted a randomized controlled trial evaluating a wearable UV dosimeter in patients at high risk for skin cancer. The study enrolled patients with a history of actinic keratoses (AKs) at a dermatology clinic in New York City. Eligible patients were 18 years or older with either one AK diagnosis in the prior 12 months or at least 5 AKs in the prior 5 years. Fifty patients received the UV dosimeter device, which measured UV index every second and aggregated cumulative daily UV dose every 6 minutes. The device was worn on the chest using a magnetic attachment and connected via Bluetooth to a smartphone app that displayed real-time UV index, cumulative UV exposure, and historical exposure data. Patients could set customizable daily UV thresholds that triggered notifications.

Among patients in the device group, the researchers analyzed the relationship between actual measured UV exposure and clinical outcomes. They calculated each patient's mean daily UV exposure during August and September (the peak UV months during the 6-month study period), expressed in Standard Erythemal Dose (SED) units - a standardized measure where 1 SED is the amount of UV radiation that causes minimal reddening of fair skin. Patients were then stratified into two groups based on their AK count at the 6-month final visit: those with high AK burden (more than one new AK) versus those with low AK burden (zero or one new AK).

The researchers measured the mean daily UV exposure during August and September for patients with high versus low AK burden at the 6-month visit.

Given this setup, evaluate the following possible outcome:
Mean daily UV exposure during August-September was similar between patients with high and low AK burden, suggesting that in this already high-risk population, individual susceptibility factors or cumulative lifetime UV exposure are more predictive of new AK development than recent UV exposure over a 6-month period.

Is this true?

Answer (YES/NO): NO